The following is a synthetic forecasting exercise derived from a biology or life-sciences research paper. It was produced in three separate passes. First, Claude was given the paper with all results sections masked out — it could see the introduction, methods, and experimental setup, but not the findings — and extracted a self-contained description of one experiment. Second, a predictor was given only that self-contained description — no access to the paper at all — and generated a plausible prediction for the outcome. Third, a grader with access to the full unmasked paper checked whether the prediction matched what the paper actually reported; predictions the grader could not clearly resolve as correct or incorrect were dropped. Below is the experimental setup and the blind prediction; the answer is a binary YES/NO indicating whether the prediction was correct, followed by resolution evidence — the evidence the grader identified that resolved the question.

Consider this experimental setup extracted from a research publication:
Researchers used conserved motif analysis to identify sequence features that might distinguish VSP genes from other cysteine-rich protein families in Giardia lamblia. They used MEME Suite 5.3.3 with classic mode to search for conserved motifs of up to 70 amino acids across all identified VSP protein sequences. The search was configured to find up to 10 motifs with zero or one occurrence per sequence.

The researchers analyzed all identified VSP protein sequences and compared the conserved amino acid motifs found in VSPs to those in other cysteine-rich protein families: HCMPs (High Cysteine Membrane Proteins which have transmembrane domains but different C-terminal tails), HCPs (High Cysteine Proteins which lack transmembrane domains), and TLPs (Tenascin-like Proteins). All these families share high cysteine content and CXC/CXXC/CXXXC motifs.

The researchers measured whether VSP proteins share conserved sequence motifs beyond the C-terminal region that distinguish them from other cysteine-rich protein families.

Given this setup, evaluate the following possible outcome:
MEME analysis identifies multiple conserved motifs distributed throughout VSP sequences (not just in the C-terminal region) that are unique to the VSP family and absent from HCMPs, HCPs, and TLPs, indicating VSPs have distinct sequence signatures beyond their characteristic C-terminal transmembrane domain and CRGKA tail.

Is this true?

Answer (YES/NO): NO